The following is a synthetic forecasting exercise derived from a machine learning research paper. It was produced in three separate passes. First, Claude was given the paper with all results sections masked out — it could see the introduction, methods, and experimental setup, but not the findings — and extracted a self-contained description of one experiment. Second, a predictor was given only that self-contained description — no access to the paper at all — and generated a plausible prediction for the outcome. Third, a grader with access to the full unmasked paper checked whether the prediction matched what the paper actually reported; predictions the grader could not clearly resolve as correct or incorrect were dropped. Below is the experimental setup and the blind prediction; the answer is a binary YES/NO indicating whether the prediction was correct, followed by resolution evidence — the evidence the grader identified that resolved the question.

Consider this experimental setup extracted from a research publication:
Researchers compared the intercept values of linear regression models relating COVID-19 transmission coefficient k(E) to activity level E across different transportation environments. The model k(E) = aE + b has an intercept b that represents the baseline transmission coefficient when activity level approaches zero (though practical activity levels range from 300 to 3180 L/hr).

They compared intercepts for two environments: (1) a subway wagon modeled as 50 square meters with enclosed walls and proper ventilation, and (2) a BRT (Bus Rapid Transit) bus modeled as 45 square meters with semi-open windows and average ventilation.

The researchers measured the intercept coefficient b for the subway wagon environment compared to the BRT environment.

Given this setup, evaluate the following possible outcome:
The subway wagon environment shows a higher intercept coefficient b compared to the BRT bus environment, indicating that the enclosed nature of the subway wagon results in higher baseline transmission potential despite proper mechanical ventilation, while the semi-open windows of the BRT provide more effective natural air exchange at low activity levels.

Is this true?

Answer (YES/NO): YES